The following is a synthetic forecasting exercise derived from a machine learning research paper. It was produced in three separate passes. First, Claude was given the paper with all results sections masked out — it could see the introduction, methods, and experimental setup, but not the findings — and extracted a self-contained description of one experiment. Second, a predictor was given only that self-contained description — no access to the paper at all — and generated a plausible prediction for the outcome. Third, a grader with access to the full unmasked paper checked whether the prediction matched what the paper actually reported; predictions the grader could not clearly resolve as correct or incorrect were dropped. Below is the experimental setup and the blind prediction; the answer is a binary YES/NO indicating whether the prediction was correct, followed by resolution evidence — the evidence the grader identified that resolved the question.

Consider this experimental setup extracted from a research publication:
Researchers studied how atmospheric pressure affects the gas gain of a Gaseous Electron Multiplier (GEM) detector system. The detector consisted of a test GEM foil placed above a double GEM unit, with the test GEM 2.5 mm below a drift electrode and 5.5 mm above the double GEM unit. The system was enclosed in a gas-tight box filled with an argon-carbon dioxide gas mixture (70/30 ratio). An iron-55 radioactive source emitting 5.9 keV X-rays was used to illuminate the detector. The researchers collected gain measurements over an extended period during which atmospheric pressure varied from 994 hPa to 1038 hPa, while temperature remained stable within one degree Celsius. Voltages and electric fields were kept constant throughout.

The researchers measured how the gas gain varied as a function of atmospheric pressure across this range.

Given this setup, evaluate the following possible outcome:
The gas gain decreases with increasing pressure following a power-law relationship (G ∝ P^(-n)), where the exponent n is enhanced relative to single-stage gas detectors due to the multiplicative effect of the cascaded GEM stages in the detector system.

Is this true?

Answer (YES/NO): NO